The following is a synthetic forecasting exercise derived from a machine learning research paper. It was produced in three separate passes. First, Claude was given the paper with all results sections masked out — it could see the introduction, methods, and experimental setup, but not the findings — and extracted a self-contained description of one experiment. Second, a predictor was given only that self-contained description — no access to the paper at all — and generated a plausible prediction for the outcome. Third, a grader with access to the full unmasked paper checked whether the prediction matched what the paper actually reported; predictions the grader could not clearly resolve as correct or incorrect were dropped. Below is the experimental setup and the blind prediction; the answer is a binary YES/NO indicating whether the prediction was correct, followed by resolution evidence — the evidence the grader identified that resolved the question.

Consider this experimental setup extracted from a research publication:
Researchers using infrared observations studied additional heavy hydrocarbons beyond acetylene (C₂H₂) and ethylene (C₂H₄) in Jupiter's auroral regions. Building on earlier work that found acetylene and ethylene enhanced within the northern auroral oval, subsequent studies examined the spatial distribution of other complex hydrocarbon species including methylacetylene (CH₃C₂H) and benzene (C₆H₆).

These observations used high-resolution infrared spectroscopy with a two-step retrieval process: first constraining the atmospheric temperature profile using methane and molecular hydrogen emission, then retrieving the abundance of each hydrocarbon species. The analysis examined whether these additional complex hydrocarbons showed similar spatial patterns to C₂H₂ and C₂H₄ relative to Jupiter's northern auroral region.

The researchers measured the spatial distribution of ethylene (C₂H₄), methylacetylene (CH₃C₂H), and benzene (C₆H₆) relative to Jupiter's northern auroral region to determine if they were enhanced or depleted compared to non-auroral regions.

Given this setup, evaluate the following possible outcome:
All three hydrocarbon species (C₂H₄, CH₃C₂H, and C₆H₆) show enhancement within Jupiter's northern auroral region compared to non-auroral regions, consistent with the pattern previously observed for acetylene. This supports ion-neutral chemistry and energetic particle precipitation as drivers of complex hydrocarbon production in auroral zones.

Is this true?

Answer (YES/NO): YES